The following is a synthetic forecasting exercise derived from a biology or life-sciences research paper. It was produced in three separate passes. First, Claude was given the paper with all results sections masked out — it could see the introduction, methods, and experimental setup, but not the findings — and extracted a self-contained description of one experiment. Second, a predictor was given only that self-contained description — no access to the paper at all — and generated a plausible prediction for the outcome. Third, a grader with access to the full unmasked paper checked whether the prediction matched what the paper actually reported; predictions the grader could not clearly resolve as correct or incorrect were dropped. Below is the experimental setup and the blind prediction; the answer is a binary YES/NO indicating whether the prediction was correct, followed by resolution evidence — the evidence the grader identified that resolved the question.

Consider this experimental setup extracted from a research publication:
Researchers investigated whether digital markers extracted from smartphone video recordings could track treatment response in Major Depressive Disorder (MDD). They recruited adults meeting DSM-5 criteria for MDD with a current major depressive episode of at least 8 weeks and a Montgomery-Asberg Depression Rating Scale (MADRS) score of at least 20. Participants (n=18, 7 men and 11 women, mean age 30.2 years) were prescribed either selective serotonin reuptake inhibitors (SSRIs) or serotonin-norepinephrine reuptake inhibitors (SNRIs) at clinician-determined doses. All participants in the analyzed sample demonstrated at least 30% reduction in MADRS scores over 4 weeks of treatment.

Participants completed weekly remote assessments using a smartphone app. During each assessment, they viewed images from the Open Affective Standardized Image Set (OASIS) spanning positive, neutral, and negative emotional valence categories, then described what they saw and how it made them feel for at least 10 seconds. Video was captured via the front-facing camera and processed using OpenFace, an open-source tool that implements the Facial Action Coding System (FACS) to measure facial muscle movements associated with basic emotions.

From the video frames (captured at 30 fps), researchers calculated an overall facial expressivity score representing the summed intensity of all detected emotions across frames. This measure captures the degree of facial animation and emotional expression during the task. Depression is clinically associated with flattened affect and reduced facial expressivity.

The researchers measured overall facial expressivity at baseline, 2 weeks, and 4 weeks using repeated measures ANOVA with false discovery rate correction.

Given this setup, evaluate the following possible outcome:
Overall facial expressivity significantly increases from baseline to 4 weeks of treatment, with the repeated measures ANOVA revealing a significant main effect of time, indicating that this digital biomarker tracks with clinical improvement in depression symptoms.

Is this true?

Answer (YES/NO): YES